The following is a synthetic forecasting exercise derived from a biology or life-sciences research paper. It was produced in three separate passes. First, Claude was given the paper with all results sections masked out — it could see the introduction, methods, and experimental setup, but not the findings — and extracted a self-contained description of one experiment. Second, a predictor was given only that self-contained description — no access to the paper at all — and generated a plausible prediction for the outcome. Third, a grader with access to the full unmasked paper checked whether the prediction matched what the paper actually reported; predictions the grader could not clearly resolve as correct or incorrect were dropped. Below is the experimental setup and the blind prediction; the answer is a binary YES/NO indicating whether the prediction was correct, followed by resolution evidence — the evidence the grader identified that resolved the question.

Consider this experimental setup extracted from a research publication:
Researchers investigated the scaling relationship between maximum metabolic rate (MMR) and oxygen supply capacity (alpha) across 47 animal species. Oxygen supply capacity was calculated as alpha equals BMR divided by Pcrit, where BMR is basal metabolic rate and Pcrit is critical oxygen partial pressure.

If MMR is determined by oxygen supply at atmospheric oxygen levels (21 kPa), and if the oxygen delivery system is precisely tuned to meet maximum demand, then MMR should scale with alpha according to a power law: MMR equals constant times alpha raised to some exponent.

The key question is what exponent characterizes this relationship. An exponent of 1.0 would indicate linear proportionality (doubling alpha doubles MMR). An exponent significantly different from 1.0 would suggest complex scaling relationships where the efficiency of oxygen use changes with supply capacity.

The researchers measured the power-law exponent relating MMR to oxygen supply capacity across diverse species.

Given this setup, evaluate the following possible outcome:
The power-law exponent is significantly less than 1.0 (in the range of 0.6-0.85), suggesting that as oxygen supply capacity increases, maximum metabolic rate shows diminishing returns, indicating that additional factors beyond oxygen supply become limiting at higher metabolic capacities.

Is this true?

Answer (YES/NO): NO